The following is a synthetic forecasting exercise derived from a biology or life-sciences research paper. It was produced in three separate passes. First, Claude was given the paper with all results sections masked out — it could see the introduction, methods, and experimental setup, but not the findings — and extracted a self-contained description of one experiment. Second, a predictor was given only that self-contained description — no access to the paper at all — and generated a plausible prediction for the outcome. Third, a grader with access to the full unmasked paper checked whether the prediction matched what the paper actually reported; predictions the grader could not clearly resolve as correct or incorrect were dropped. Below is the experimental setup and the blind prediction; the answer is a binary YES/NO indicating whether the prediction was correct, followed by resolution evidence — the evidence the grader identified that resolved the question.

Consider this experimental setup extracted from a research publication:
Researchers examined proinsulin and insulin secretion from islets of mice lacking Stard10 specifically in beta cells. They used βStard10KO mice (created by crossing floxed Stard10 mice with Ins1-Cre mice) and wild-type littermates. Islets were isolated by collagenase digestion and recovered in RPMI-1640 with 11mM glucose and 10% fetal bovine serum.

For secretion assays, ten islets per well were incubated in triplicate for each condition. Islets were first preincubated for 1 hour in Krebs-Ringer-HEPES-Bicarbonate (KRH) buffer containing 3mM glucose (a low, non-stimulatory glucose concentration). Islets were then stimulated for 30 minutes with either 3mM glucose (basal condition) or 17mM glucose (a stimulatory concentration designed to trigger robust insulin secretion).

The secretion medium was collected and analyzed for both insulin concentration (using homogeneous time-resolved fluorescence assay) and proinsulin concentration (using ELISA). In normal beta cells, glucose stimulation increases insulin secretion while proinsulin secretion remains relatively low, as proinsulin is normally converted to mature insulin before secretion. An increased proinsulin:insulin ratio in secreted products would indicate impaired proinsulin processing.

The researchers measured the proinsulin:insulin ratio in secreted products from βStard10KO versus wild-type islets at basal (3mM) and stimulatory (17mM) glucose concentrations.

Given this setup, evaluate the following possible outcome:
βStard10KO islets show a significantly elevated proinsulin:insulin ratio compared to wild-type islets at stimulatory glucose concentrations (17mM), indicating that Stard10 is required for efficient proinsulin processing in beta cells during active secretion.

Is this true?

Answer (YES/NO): NO